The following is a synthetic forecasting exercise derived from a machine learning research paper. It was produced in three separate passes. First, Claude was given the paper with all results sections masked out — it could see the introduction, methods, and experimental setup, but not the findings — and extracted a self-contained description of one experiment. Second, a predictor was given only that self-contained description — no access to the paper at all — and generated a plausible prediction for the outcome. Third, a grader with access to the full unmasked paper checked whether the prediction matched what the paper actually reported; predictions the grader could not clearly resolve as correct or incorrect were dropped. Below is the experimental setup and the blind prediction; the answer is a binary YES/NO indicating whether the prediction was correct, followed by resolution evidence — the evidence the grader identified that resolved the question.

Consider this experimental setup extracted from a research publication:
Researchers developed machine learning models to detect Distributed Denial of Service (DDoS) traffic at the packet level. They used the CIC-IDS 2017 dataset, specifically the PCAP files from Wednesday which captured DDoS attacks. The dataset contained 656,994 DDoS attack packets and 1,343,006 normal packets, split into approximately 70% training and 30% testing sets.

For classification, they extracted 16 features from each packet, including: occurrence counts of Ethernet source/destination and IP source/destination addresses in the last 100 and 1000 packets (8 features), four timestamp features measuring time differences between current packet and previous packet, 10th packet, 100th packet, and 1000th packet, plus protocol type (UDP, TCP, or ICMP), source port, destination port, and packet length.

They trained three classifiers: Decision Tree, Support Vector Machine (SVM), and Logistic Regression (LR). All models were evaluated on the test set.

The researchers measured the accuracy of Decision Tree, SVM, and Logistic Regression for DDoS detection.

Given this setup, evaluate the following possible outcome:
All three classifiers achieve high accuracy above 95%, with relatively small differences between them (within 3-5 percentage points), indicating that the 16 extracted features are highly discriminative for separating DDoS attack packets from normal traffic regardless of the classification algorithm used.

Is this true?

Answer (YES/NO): YES